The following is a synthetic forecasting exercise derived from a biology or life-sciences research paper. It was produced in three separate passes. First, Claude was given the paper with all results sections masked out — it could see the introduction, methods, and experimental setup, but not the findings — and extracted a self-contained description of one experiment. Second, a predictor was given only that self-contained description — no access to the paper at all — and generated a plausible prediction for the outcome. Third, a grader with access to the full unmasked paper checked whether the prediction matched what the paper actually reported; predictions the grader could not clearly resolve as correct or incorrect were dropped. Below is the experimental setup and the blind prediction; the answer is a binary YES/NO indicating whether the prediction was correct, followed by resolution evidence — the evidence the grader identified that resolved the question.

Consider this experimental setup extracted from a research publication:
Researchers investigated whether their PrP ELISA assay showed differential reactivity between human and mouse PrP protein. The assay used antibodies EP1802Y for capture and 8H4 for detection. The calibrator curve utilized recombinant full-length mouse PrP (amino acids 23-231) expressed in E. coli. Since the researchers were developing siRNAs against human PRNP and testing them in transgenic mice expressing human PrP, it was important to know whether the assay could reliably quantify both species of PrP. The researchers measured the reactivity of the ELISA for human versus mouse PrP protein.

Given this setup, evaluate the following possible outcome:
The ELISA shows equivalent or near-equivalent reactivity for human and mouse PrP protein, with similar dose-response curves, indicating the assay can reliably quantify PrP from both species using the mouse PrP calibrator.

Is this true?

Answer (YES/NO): YES